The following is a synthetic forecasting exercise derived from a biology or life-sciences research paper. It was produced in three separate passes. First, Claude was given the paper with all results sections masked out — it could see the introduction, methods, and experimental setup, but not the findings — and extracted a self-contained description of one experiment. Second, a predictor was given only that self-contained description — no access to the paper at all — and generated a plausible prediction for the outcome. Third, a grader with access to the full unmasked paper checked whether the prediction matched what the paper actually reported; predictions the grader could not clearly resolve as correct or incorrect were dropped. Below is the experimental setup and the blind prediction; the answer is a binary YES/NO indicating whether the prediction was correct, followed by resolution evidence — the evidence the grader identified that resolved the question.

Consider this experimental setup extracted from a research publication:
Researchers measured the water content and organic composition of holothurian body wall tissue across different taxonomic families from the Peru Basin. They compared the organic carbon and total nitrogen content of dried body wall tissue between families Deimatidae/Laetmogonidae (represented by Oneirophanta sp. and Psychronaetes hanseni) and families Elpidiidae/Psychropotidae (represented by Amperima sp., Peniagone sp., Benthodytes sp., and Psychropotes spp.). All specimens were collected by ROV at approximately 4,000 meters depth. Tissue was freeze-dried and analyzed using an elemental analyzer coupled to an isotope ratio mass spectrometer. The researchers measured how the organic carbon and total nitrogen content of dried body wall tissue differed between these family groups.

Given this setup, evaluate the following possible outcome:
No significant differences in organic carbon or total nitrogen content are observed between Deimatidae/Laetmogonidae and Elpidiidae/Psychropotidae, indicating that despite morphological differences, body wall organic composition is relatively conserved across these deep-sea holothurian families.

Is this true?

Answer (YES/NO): NO